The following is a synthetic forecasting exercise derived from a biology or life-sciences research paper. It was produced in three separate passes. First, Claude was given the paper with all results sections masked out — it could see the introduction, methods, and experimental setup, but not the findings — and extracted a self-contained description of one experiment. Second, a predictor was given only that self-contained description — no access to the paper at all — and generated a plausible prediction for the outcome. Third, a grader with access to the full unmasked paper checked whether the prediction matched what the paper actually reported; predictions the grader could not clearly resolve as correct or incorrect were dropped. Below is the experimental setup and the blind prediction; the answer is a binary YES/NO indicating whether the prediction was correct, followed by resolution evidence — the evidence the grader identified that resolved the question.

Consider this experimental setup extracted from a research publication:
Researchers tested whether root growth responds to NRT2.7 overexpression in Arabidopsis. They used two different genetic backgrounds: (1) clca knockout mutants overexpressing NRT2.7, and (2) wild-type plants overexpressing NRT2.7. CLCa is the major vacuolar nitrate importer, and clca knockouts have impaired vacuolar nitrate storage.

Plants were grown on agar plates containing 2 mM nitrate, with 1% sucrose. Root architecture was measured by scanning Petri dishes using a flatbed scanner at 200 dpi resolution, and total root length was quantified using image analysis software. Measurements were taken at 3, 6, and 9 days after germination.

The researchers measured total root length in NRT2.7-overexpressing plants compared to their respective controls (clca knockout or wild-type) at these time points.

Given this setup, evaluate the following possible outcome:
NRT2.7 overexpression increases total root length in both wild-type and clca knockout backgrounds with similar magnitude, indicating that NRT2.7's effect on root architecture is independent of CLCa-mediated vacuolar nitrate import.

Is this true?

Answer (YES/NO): NO